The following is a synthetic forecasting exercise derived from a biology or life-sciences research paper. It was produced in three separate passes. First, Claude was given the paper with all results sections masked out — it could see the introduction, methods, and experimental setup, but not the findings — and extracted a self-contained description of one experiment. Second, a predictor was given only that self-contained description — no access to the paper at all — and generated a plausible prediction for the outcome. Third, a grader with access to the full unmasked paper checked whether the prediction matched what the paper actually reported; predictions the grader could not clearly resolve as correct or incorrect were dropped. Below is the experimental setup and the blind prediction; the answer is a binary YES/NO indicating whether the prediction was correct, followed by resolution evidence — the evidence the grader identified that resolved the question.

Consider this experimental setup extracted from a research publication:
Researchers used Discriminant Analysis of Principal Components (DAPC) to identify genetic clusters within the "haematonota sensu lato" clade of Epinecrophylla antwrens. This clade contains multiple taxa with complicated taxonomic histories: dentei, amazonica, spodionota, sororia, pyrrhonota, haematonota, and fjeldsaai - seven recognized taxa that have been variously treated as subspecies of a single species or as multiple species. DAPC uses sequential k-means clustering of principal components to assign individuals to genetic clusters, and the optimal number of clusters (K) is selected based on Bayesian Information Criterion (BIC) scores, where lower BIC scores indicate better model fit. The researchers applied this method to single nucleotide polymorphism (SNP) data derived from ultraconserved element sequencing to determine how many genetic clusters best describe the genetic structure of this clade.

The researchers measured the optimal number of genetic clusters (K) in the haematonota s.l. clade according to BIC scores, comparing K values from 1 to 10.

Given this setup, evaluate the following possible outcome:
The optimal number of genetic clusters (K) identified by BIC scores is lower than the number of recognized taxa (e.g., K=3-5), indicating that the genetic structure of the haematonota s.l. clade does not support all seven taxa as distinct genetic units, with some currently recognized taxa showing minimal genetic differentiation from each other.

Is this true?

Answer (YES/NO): NO